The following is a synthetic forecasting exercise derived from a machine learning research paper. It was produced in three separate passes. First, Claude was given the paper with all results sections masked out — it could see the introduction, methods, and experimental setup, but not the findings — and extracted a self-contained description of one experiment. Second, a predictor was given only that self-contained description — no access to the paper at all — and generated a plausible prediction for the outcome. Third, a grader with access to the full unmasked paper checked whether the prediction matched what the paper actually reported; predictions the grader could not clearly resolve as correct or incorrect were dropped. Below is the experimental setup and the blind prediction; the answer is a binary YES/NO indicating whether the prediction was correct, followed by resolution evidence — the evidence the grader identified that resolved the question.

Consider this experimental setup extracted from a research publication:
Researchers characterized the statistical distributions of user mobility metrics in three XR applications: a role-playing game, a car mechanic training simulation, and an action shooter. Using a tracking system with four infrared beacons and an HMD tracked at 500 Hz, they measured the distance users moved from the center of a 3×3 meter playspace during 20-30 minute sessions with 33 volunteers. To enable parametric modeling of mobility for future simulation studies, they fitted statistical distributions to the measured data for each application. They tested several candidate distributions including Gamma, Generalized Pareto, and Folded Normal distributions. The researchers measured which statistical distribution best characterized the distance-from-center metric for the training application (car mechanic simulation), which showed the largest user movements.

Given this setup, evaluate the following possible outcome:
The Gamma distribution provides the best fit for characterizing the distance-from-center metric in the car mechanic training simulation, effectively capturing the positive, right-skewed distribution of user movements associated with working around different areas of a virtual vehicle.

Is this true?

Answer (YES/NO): YES